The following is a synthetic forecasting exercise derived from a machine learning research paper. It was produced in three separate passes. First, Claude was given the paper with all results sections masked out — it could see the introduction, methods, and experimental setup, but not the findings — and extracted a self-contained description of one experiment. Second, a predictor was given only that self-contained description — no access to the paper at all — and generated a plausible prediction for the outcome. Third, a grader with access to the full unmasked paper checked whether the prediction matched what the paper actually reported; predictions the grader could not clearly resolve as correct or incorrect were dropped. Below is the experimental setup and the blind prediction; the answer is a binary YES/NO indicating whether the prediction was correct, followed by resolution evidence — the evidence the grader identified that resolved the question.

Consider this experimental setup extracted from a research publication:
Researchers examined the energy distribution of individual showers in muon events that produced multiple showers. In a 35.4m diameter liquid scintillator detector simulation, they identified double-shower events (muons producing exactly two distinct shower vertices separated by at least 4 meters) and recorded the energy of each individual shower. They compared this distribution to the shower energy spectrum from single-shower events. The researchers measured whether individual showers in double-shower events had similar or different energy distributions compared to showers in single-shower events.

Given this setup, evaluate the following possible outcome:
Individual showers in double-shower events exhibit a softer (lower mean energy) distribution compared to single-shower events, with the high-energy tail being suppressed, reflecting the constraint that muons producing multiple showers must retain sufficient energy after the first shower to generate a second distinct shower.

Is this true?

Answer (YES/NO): NO